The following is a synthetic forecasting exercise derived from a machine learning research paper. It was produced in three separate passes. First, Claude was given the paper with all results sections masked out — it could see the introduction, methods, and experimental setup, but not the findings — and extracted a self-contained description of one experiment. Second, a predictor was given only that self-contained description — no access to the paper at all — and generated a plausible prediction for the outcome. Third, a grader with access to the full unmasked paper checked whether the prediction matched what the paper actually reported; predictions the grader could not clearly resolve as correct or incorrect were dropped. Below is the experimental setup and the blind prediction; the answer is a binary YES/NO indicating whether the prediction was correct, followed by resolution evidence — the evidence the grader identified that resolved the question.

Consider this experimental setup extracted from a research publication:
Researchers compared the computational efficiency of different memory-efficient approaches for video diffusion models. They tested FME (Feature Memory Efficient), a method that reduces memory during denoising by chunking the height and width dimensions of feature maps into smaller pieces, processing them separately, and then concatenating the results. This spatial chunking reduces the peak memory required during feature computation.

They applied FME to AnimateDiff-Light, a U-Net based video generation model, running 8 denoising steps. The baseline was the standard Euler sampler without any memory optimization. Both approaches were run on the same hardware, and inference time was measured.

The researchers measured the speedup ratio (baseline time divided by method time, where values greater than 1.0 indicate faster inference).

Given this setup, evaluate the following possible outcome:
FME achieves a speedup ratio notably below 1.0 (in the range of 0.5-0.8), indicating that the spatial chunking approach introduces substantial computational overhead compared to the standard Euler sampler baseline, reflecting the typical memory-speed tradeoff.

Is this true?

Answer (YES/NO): NO